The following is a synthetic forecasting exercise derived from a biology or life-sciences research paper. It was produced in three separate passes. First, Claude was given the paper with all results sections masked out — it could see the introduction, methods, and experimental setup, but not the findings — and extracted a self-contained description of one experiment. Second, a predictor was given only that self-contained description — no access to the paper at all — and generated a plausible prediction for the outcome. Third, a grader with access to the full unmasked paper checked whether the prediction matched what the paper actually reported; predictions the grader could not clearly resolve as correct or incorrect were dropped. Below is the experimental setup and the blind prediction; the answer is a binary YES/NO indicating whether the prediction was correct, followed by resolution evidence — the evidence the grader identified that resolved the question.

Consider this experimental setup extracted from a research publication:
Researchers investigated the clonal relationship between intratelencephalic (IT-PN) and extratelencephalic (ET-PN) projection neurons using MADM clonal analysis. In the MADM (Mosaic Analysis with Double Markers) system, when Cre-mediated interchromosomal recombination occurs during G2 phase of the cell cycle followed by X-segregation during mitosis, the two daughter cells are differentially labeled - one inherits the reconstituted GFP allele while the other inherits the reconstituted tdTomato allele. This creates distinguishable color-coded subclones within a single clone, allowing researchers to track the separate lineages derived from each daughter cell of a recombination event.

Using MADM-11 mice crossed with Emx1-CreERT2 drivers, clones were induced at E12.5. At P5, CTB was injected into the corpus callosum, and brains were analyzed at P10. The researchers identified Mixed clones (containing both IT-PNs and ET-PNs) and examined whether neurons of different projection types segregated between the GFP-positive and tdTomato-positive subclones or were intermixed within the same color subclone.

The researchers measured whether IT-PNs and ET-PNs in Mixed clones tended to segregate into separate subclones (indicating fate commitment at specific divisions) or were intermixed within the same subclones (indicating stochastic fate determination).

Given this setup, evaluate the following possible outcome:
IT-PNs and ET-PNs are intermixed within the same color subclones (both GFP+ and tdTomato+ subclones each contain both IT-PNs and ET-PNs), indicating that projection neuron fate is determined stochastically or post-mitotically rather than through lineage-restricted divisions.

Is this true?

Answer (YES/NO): NO